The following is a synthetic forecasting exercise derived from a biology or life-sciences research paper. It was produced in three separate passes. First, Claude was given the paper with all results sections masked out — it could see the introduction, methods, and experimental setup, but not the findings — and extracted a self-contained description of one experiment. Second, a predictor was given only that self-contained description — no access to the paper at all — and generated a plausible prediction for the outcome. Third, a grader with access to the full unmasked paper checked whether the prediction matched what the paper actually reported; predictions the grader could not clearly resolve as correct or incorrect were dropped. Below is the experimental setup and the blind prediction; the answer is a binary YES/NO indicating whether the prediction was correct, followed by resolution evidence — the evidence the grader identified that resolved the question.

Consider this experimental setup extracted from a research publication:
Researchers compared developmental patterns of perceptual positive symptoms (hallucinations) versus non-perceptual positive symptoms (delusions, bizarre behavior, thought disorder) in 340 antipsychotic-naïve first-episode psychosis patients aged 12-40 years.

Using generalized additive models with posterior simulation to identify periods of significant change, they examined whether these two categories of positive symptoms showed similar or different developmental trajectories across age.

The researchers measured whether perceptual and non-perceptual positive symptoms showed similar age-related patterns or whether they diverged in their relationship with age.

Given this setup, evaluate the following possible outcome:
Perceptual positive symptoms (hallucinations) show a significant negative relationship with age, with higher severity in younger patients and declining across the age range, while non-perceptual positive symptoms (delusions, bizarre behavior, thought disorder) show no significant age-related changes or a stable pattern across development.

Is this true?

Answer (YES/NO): NO